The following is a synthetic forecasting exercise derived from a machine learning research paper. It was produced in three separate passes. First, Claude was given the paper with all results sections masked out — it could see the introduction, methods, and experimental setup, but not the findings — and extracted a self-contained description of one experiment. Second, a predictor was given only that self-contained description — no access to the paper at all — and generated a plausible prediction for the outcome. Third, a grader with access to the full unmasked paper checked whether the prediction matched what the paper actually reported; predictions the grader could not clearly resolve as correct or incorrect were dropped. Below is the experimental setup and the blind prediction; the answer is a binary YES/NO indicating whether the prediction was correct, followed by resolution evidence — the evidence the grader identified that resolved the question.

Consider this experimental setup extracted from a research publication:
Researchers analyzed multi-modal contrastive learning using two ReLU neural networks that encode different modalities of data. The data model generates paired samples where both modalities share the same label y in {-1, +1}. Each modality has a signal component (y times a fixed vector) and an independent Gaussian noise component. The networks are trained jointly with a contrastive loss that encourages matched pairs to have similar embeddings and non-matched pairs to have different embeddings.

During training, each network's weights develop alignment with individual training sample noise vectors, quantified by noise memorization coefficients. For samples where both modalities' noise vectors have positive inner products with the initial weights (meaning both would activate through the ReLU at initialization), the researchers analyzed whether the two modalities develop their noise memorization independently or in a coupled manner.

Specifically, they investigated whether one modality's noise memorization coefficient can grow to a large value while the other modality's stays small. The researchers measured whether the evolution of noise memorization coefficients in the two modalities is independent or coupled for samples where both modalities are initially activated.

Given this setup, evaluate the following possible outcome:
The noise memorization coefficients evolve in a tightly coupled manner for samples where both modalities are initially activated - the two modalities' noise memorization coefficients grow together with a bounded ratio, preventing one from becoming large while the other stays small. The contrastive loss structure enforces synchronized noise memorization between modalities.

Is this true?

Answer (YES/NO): YES